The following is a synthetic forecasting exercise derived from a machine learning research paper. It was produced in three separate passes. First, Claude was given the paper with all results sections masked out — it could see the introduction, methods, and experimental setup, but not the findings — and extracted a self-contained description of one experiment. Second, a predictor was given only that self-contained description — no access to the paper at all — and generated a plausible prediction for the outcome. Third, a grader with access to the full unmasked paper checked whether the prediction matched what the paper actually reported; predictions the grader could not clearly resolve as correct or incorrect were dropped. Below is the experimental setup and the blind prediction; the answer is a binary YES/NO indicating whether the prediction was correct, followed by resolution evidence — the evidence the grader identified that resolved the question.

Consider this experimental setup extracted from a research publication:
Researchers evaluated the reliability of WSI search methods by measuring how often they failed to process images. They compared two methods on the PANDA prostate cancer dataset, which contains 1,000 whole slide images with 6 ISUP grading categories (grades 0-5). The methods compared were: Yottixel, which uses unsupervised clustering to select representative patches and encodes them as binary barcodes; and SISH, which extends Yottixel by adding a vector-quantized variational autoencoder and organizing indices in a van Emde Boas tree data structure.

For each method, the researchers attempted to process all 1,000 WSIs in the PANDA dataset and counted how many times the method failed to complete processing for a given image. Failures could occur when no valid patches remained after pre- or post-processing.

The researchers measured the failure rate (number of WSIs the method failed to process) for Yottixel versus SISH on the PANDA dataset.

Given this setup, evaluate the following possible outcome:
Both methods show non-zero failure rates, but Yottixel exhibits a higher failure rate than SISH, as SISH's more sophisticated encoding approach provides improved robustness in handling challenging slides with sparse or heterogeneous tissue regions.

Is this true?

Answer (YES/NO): NO